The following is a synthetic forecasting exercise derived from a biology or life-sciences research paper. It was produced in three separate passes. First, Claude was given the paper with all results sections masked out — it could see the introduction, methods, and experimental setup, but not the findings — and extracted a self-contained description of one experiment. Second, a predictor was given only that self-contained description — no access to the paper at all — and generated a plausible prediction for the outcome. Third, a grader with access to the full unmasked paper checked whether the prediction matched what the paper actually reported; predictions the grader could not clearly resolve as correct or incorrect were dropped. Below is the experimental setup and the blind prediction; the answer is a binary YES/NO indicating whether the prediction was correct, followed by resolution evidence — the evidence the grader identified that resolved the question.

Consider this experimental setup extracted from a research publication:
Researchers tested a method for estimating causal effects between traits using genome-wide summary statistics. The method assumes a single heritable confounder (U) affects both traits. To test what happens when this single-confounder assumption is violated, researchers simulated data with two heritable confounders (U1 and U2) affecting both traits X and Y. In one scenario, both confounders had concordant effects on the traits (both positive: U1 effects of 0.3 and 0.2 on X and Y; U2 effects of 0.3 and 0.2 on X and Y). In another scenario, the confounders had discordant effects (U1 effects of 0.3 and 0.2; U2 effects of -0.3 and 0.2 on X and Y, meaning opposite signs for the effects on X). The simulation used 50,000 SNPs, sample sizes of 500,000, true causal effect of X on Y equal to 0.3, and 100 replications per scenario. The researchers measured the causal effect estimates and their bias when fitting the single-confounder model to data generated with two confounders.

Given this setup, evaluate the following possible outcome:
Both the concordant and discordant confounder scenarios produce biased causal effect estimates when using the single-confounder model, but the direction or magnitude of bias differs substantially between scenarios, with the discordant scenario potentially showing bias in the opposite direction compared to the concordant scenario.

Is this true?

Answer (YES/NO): NO